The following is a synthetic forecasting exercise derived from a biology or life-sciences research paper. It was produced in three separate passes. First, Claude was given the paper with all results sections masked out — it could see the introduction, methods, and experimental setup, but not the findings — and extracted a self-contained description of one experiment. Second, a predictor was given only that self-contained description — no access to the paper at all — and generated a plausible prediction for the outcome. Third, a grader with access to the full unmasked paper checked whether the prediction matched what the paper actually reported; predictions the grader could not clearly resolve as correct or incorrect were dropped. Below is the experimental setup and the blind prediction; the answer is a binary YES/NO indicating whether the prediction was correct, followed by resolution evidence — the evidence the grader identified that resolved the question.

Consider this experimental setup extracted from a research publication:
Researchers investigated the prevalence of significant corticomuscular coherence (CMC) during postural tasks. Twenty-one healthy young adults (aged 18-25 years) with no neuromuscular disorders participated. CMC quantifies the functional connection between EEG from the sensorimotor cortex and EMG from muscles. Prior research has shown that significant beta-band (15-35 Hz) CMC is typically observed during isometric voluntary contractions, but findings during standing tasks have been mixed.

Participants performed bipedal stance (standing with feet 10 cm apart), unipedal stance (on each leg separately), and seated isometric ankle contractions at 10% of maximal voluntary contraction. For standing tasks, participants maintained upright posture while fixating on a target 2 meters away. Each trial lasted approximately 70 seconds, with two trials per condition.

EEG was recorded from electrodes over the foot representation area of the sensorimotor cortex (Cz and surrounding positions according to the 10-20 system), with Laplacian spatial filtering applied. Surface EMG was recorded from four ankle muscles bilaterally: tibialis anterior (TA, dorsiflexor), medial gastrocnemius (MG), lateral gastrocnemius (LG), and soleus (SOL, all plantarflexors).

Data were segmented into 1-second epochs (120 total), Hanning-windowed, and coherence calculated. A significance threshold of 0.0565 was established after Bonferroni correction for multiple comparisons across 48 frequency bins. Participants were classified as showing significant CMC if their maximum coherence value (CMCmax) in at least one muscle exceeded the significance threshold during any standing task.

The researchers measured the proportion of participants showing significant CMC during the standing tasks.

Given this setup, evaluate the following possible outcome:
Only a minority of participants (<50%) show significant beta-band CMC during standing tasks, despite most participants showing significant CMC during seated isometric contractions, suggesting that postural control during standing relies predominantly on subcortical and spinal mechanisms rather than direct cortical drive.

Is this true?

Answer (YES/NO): NO